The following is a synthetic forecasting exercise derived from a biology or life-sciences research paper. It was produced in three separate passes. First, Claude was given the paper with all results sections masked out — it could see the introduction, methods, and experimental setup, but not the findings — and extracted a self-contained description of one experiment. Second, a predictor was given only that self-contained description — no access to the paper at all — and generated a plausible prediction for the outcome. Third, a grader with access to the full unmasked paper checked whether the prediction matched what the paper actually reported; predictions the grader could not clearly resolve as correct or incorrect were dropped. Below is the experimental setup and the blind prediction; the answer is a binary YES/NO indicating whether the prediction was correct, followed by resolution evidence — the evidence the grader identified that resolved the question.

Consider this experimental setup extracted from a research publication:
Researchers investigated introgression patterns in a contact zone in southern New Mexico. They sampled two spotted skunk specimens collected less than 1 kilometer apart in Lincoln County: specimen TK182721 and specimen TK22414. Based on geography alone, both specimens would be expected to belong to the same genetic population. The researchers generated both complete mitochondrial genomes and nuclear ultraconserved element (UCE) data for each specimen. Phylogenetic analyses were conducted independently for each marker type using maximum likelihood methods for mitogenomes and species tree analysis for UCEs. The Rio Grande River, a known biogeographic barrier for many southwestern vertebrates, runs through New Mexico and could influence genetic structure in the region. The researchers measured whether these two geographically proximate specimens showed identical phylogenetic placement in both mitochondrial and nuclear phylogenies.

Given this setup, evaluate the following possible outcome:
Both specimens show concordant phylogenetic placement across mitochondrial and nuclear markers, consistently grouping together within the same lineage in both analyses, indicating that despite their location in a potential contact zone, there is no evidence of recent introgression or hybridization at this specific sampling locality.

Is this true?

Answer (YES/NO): NO